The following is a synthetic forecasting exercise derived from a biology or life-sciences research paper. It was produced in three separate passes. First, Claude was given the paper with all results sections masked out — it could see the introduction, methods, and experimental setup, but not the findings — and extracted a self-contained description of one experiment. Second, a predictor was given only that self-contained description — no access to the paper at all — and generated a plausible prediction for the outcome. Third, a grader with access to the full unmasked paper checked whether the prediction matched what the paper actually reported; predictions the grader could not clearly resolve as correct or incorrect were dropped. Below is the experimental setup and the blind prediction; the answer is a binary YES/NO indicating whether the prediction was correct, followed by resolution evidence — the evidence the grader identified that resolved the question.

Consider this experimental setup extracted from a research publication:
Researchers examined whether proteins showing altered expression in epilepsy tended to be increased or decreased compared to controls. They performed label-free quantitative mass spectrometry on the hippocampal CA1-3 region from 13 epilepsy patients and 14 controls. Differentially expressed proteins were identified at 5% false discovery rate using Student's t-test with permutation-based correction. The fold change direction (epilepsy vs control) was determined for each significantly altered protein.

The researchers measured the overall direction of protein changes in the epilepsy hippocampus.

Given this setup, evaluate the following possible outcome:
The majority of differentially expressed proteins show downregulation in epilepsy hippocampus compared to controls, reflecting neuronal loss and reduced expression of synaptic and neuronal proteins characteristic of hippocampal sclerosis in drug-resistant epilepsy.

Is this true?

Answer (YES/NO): NO